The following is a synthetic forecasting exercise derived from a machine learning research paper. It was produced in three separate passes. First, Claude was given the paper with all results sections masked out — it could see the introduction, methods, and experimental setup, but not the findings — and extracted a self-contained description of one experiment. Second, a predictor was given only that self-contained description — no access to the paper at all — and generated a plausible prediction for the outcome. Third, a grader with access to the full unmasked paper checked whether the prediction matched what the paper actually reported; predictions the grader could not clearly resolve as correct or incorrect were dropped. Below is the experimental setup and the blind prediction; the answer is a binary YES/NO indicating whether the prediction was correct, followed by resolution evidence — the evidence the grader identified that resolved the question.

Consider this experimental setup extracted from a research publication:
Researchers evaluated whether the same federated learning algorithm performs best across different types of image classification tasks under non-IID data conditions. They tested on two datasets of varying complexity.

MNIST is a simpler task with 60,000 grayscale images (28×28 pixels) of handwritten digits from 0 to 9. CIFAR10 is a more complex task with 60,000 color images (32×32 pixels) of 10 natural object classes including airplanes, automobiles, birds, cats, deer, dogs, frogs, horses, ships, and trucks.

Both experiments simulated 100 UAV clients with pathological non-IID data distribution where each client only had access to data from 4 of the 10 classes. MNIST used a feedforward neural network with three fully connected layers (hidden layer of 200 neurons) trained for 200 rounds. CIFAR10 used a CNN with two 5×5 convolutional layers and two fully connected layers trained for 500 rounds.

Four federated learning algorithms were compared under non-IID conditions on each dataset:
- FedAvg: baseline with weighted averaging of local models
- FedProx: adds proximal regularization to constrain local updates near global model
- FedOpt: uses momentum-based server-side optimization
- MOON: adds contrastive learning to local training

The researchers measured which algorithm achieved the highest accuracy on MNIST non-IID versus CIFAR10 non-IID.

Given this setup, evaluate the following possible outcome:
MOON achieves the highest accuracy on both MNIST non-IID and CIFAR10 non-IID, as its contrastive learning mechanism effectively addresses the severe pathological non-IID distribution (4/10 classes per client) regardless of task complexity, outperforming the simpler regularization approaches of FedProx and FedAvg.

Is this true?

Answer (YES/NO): NO